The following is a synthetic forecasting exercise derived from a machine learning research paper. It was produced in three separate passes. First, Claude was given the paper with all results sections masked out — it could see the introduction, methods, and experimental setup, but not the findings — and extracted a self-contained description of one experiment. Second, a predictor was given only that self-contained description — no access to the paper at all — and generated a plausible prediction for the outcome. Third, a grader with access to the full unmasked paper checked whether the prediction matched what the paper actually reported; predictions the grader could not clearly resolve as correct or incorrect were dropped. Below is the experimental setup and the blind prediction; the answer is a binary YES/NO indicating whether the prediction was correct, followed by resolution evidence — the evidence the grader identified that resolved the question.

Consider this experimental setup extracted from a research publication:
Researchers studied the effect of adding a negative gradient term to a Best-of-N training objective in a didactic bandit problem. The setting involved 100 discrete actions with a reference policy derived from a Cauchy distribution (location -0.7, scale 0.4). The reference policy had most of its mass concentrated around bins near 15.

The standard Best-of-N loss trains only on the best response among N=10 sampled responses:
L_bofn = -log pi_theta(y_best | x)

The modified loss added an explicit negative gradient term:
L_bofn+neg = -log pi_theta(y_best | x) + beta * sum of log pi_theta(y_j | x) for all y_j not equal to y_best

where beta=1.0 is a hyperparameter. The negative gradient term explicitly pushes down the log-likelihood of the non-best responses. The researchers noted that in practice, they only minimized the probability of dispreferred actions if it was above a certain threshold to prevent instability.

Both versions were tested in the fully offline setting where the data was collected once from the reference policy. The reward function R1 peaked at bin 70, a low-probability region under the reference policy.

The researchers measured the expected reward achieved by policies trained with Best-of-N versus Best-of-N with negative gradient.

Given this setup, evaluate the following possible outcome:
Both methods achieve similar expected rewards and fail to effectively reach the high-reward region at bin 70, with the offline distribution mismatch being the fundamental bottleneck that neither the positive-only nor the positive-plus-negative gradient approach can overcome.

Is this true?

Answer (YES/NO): NO